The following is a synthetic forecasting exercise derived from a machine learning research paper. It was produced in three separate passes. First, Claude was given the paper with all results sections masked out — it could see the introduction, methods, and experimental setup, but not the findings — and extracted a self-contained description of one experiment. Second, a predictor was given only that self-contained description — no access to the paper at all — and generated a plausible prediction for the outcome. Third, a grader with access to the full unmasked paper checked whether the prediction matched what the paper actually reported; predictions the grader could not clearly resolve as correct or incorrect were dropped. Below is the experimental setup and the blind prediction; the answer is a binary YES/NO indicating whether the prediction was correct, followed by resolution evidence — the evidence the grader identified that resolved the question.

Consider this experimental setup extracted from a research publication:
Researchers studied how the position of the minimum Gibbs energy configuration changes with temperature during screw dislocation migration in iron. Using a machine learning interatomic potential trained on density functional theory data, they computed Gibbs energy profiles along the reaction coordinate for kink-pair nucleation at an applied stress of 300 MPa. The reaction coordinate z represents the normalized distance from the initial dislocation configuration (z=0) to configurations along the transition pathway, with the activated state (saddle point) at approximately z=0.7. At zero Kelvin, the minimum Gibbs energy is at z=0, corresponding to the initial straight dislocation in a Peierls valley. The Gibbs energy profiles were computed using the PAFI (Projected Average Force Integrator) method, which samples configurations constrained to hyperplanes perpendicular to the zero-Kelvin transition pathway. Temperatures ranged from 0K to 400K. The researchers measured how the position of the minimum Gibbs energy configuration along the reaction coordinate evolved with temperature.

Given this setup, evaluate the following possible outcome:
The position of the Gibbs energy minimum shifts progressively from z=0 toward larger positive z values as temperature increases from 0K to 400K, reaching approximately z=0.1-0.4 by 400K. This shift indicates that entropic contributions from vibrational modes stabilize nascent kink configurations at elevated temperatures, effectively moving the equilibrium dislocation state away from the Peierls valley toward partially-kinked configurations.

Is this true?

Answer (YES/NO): NO